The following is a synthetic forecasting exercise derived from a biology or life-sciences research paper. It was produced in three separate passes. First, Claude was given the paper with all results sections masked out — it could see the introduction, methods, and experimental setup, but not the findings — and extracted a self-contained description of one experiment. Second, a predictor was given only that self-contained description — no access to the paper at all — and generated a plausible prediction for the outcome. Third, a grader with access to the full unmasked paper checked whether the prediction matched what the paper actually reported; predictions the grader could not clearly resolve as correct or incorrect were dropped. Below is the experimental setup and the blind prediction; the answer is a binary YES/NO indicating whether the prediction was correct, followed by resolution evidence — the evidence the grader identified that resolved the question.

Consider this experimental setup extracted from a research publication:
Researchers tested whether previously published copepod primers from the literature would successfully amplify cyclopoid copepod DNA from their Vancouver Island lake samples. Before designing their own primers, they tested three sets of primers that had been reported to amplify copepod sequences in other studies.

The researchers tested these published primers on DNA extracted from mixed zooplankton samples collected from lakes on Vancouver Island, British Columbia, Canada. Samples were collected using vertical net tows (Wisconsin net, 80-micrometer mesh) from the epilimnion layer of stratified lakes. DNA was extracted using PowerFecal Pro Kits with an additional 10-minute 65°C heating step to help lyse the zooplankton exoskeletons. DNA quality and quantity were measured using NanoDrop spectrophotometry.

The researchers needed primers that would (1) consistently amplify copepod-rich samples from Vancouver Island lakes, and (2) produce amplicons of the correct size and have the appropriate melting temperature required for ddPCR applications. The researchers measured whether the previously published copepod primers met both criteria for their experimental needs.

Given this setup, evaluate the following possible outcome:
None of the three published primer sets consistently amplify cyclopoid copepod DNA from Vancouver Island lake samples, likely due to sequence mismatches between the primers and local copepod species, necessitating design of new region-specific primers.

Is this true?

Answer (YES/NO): YES